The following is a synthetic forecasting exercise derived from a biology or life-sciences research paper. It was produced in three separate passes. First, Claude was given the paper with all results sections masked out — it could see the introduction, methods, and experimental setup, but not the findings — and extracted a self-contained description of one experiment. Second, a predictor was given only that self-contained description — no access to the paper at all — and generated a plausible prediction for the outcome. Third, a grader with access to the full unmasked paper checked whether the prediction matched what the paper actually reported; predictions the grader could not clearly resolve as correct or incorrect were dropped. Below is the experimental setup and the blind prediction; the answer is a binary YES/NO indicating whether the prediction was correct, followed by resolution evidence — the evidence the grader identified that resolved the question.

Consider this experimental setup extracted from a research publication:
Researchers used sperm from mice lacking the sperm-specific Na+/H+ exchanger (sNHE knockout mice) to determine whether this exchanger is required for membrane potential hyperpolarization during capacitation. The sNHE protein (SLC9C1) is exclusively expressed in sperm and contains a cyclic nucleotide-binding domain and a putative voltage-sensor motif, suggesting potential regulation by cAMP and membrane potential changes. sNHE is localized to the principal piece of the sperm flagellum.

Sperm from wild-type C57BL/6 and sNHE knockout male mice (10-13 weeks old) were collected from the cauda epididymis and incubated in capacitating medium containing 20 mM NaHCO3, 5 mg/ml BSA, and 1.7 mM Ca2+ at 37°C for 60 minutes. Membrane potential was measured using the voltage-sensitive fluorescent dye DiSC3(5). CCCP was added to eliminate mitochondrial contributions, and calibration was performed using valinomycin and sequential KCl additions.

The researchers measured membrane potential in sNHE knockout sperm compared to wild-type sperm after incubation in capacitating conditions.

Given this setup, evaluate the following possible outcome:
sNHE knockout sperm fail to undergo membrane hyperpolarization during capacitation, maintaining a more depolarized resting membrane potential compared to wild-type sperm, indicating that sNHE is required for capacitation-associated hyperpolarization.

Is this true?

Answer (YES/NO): YES